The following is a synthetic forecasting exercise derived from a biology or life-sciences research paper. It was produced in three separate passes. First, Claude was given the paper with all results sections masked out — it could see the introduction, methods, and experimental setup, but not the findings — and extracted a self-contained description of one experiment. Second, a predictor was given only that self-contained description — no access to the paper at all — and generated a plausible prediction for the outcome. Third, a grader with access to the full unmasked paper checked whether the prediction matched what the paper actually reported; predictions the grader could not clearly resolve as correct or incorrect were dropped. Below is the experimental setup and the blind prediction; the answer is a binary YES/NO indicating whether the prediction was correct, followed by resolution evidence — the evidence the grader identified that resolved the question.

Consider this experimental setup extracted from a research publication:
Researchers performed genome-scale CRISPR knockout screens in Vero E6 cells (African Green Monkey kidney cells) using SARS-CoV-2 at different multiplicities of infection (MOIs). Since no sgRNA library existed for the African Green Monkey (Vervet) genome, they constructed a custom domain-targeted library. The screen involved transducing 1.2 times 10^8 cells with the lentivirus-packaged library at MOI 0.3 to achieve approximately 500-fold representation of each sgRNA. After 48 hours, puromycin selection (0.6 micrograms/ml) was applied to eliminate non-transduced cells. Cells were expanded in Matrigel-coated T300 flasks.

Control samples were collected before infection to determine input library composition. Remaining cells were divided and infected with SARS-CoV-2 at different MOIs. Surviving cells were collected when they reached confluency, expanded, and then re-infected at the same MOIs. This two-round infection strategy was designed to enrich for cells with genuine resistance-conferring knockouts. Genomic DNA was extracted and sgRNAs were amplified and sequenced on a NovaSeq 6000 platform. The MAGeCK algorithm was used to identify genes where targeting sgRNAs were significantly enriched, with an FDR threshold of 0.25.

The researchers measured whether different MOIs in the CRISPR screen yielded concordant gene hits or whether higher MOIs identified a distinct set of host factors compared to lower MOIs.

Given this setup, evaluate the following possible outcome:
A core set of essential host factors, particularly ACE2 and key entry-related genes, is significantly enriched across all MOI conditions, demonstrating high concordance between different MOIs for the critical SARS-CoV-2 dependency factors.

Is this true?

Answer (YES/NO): NO